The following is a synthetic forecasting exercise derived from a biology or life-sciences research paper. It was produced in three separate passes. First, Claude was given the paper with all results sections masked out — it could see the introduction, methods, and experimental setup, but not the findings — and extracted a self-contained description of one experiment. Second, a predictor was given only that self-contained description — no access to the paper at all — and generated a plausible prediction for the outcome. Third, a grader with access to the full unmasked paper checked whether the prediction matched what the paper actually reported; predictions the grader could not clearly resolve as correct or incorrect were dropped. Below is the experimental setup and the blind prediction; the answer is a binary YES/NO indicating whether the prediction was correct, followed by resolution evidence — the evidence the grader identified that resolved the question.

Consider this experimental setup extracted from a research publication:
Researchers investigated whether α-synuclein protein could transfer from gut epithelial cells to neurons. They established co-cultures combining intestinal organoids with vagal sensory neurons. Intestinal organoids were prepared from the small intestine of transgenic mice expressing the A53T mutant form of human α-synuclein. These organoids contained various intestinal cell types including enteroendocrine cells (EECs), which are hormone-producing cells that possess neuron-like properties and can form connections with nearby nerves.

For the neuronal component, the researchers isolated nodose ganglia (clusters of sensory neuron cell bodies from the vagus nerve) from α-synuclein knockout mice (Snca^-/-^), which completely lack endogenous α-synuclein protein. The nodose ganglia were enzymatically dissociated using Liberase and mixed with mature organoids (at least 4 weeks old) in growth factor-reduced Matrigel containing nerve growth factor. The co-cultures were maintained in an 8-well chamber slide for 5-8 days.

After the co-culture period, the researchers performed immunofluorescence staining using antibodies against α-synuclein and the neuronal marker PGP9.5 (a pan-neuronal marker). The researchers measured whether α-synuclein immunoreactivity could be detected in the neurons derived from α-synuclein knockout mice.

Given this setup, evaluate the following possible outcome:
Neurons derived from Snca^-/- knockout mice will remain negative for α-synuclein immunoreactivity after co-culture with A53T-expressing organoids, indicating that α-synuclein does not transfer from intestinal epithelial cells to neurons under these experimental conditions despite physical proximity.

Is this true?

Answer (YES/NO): NO